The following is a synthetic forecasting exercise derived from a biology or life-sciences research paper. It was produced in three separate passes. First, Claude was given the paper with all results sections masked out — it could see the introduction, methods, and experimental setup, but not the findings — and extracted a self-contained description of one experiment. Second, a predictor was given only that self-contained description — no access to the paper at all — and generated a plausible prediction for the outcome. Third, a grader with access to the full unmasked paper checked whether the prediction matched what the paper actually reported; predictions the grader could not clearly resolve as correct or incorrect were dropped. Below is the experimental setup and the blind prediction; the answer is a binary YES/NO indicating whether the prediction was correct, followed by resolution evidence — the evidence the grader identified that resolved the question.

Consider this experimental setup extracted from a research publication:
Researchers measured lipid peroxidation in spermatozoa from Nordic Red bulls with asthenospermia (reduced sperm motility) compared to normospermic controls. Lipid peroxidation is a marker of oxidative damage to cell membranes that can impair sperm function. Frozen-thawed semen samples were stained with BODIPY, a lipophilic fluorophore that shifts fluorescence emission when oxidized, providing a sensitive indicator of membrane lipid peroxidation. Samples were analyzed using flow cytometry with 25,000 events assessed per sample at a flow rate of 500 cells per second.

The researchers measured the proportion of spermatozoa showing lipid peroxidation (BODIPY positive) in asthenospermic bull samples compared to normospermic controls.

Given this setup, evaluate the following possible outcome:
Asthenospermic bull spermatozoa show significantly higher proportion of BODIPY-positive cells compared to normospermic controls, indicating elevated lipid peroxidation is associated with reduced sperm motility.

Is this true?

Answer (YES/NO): YES